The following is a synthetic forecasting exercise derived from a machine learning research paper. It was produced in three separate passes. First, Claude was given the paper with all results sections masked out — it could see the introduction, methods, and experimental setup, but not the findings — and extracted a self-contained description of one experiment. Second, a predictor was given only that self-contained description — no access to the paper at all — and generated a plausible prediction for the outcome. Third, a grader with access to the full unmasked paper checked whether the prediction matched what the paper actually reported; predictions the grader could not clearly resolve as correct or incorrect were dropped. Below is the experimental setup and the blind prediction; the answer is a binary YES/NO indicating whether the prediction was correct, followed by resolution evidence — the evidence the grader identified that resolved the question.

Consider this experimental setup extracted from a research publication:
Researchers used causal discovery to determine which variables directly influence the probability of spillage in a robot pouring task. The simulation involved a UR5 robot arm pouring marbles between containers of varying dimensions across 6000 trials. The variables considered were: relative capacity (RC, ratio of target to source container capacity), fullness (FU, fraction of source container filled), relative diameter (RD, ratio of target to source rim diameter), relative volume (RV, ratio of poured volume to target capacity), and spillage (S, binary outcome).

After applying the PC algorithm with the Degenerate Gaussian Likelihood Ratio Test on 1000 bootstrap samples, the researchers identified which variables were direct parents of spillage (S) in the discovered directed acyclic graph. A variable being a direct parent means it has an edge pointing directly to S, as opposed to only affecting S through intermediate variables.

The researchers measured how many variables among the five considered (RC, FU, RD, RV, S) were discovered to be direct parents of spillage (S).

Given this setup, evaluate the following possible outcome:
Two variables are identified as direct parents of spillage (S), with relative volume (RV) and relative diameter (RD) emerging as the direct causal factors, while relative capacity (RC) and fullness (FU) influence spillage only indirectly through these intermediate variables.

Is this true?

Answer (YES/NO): NO